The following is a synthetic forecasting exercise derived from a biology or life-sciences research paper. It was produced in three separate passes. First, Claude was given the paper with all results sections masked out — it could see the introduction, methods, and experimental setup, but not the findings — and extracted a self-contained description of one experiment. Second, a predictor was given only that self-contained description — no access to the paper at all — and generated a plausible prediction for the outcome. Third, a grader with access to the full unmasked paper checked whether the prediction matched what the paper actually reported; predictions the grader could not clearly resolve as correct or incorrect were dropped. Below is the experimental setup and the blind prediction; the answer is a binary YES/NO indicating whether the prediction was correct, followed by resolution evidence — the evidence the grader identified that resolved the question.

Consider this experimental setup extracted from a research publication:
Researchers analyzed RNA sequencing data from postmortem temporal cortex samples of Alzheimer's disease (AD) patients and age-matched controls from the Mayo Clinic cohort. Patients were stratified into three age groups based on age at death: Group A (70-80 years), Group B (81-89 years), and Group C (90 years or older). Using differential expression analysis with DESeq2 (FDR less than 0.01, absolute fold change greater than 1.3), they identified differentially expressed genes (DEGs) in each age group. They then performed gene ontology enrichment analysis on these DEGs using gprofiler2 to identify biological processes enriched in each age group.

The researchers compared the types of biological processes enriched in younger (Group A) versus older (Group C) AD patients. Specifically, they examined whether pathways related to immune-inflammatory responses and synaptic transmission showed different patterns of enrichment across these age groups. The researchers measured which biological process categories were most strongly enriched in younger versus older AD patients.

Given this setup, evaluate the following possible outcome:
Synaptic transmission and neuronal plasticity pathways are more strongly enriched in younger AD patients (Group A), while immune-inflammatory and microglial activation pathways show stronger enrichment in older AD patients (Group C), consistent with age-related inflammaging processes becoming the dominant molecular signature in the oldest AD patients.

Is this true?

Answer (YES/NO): NO